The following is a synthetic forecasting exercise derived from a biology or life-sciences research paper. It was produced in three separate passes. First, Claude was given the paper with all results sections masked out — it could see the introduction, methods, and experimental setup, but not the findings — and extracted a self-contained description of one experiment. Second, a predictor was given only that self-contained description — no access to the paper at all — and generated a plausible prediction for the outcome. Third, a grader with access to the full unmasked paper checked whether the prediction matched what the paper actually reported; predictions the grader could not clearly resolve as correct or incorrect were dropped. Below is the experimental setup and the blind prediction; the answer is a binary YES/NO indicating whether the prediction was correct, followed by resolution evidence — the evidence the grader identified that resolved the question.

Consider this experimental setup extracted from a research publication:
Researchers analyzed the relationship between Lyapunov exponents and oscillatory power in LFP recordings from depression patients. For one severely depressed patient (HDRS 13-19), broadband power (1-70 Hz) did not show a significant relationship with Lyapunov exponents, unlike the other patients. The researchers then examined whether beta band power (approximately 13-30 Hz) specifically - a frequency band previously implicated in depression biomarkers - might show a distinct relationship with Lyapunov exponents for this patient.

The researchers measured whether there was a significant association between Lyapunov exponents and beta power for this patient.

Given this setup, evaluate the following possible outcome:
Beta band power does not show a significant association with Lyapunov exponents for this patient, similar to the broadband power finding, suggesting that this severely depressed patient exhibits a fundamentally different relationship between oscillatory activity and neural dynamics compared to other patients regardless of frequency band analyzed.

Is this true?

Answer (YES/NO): NO